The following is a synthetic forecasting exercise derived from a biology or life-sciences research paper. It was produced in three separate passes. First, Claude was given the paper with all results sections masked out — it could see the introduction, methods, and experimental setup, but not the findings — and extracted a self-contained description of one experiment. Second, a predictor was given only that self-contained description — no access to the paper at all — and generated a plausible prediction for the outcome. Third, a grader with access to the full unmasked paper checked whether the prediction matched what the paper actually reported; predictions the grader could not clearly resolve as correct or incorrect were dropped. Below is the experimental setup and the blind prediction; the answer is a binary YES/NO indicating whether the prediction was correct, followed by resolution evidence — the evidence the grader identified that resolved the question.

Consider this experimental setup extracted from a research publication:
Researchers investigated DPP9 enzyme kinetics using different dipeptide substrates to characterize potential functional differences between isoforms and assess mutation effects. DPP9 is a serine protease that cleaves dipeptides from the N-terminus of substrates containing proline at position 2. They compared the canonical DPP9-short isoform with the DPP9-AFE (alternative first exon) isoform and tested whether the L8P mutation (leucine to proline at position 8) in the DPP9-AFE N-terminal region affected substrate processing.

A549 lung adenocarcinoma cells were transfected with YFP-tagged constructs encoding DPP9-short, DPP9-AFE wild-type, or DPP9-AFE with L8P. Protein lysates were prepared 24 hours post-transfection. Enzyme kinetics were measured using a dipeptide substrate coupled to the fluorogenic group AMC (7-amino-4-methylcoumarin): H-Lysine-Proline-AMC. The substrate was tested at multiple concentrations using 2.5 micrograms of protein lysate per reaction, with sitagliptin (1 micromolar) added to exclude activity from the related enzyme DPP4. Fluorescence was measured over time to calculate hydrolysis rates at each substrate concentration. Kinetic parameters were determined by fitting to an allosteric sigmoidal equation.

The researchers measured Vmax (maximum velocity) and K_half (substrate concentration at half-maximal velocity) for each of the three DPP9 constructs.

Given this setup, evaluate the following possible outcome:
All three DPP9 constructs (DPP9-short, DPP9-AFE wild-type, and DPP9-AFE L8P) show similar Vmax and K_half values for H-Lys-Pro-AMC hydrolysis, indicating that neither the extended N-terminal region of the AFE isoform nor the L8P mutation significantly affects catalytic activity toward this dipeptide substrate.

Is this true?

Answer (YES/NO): YES